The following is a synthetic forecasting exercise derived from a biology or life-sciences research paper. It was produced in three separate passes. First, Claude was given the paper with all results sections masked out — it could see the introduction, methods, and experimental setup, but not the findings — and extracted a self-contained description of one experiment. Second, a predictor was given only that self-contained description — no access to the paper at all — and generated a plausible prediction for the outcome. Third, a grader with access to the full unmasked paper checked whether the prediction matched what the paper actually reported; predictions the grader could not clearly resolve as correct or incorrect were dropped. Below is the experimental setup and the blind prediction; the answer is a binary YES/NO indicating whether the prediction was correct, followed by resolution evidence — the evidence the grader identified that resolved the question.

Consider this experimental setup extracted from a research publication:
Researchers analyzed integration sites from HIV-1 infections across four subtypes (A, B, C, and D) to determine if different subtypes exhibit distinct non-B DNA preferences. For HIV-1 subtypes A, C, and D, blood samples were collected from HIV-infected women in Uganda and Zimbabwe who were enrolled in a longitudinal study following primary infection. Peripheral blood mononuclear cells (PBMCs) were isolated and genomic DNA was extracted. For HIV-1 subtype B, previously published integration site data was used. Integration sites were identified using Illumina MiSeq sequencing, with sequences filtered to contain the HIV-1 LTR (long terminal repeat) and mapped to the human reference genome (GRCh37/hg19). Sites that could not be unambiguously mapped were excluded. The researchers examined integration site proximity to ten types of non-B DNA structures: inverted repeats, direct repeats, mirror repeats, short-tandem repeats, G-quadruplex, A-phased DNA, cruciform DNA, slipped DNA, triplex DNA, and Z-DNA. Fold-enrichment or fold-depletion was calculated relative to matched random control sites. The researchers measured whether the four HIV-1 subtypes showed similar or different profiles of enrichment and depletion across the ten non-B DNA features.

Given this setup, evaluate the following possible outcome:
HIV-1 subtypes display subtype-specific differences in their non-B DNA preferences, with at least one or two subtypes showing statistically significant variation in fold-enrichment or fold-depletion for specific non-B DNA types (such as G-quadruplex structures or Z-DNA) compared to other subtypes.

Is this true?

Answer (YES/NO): YES